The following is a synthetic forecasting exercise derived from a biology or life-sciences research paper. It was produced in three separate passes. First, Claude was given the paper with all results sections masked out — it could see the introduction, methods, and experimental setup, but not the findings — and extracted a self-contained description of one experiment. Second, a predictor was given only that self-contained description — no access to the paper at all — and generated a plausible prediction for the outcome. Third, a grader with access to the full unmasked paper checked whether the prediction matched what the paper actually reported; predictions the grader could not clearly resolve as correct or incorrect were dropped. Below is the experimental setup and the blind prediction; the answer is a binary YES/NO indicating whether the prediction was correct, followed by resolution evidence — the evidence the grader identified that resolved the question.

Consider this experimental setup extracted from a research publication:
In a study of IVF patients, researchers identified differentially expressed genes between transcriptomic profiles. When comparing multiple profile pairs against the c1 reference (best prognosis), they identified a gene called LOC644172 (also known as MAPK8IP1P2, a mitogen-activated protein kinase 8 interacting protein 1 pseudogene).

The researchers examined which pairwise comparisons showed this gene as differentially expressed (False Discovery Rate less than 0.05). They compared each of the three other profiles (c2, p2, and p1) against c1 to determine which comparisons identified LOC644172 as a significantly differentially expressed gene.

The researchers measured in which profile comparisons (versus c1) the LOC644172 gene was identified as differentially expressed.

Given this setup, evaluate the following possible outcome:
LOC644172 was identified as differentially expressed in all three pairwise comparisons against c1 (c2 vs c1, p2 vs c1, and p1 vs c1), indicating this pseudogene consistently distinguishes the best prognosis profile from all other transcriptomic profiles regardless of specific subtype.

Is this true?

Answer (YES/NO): NO